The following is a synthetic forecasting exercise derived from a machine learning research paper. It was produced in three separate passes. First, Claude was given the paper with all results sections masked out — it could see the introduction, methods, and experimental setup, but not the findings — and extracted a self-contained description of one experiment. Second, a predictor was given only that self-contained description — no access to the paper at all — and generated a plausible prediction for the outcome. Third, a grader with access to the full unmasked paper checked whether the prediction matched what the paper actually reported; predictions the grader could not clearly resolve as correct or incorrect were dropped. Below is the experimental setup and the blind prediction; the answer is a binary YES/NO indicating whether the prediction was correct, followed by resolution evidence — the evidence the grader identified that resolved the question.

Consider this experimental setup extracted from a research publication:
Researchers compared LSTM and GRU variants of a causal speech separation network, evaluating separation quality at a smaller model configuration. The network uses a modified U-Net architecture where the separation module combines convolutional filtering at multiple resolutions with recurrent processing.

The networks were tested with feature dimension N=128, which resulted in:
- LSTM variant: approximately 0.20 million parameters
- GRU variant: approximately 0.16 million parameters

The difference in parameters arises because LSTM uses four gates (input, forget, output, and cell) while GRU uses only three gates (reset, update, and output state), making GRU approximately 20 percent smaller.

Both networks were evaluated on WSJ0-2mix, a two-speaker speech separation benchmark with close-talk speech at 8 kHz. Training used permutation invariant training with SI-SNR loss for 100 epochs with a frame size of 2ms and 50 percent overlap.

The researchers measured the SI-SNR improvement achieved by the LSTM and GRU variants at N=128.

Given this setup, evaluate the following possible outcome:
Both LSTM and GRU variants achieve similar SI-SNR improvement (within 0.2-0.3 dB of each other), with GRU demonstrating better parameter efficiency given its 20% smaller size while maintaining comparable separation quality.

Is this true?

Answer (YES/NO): NO